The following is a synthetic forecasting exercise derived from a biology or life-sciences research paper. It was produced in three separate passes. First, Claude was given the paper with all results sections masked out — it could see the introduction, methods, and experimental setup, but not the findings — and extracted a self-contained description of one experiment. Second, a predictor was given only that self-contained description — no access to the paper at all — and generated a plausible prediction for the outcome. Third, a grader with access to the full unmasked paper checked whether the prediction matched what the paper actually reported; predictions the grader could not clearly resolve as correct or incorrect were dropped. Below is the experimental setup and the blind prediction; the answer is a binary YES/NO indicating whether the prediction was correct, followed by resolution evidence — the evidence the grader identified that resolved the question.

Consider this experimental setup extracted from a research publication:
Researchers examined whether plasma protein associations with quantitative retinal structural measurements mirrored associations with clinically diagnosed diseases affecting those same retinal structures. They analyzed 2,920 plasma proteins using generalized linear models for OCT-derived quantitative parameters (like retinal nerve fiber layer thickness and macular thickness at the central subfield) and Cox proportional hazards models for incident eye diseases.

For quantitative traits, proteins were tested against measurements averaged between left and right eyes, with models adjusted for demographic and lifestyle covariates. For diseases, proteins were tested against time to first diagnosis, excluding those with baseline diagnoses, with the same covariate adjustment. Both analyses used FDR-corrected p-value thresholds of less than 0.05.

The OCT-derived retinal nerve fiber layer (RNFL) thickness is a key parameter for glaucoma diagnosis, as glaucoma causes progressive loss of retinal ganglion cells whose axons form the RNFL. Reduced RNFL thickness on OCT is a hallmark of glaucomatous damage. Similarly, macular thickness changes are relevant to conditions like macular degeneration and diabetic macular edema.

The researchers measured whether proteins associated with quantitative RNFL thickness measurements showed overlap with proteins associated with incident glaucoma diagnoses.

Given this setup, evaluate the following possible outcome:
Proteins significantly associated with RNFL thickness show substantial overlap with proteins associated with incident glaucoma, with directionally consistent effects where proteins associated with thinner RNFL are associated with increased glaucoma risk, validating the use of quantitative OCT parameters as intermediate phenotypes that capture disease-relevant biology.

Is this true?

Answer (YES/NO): NO